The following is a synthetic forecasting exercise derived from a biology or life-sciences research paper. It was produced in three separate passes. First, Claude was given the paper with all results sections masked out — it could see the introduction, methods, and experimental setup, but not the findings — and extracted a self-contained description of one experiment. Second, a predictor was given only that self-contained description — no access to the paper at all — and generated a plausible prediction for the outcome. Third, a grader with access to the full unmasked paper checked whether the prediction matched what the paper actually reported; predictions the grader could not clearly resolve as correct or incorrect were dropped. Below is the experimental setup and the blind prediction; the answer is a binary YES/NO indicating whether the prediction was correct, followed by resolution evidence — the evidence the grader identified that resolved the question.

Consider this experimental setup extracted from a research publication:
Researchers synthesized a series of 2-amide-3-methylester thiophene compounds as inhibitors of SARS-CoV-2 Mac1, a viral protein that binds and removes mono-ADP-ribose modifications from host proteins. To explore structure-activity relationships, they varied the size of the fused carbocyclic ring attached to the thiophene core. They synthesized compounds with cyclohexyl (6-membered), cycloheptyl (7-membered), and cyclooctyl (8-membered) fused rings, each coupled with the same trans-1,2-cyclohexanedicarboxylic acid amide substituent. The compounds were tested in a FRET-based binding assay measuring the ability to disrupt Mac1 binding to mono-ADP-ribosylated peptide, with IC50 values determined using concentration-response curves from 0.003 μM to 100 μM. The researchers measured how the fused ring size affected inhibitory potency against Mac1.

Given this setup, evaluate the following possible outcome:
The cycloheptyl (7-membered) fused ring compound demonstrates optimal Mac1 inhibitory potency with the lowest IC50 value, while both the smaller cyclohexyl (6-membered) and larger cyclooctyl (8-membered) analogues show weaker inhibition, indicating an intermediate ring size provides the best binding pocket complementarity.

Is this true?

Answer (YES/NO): NO